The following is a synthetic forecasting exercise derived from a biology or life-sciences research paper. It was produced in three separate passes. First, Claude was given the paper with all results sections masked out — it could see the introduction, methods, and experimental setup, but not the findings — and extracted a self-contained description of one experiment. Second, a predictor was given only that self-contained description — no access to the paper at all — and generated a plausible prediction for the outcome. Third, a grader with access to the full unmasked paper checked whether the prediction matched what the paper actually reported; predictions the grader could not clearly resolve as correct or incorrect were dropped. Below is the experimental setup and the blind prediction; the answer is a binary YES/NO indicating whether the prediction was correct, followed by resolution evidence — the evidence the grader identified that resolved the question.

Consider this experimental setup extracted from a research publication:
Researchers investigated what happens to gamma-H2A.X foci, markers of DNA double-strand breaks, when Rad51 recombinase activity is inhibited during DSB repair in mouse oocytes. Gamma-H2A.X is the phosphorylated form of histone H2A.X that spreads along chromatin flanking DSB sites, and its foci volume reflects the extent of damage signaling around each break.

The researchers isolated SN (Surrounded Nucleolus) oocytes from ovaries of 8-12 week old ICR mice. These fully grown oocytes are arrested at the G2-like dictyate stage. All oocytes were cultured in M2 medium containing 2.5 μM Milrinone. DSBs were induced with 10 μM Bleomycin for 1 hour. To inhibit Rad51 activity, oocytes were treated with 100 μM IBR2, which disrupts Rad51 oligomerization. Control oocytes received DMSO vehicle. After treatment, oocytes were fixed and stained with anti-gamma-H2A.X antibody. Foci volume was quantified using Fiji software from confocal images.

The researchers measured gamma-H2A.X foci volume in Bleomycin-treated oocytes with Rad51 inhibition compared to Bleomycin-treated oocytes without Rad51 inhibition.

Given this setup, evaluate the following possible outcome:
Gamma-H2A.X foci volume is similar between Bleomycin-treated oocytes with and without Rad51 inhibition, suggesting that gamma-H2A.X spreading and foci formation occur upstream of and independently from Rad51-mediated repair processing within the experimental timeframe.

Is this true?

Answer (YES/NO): NO